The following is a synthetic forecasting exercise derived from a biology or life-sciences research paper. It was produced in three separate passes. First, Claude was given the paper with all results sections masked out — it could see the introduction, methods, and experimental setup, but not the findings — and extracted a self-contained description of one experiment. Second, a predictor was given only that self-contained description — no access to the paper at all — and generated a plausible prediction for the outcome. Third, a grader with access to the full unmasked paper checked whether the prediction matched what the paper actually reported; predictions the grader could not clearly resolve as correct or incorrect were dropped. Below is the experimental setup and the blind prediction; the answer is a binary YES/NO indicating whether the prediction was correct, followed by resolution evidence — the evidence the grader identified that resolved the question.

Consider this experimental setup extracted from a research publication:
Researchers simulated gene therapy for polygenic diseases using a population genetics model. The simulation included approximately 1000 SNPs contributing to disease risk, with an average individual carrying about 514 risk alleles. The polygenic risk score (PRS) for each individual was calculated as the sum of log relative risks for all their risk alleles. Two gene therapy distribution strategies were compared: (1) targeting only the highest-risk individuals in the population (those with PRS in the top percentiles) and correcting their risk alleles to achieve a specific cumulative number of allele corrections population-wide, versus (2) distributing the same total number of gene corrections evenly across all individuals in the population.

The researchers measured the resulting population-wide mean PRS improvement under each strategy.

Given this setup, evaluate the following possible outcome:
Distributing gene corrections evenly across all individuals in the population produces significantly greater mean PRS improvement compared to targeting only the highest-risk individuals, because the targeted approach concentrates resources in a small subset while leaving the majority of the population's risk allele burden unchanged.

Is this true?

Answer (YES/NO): NO